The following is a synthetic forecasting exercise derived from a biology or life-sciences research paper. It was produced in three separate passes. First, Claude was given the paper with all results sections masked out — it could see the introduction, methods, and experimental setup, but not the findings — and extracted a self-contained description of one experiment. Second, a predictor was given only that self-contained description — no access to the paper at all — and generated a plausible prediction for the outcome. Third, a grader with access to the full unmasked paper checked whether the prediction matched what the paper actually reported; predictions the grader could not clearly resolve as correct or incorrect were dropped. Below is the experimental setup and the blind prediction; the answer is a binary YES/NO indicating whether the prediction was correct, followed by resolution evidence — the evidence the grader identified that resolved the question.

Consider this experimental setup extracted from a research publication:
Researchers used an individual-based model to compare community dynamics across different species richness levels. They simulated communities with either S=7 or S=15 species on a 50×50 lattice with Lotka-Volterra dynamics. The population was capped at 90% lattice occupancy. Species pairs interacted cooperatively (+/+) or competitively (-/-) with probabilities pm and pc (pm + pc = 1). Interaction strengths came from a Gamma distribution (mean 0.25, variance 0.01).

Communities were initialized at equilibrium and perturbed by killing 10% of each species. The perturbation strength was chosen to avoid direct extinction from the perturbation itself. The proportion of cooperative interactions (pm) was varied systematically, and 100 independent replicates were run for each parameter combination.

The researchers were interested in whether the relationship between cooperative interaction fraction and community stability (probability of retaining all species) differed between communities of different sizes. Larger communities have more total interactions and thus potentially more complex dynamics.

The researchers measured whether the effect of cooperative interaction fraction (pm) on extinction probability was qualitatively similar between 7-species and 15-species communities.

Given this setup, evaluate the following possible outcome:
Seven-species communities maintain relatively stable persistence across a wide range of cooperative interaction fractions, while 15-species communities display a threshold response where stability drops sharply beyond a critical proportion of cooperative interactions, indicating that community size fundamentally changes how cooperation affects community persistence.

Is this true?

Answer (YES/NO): NO